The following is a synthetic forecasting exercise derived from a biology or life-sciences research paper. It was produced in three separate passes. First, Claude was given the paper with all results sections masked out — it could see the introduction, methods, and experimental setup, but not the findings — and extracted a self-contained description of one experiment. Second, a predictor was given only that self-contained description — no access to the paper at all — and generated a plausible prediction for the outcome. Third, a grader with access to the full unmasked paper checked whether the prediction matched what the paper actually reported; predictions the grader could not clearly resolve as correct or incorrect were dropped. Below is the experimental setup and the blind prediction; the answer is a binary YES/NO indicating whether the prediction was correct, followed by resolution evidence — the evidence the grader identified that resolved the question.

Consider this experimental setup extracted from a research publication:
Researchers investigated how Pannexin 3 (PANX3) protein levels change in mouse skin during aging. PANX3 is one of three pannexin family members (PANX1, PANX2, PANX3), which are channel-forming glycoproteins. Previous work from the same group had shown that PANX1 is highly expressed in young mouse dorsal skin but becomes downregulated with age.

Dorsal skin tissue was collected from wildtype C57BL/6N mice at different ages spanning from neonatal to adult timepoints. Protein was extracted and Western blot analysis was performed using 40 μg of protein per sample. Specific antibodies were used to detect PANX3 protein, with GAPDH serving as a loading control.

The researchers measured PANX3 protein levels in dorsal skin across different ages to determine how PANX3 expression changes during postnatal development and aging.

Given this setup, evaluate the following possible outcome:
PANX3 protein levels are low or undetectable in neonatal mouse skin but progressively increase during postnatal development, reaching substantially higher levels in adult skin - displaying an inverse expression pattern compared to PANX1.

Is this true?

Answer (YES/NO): YES